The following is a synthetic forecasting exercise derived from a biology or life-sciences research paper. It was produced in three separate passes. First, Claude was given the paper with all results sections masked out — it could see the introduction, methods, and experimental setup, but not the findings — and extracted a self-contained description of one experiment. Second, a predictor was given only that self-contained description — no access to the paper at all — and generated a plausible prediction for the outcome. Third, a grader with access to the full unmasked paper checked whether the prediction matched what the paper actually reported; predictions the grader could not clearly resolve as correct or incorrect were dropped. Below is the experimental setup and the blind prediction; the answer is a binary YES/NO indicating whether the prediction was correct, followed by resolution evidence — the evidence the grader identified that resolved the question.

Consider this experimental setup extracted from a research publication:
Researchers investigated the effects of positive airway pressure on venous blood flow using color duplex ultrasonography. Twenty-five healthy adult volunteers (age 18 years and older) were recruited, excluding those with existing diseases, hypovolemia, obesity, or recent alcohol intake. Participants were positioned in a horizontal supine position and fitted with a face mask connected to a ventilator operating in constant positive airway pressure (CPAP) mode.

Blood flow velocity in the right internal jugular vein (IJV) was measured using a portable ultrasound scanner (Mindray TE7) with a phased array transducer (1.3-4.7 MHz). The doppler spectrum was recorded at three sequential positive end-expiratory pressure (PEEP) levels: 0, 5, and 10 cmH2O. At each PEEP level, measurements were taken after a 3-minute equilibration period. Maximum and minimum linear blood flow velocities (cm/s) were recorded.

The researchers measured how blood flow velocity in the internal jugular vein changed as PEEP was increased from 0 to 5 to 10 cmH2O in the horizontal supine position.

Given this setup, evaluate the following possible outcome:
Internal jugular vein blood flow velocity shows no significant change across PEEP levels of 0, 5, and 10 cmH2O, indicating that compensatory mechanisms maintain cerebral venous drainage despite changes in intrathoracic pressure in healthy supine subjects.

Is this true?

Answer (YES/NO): NO